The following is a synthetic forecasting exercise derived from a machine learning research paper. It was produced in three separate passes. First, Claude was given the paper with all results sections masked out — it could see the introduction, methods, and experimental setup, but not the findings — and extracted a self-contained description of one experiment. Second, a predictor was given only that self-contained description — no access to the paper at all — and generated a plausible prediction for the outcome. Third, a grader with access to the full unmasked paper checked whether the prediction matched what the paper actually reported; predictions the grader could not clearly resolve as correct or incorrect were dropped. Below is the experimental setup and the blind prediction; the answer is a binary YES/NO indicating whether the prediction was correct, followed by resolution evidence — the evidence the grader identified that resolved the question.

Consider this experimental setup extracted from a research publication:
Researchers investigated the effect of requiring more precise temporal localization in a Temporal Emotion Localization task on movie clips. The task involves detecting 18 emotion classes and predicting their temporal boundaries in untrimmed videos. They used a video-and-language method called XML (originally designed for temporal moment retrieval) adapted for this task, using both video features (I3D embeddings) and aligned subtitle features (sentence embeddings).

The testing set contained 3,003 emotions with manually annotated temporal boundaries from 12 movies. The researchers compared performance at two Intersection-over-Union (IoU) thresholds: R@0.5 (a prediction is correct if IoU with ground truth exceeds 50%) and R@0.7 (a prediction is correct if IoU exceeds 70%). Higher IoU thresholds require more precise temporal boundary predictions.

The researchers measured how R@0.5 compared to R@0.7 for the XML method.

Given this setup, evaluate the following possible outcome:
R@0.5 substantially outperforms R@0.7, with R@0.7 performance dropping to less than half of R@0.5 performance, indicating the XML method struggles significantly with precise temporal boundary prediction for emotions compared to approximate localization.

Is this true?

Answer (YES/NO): YES